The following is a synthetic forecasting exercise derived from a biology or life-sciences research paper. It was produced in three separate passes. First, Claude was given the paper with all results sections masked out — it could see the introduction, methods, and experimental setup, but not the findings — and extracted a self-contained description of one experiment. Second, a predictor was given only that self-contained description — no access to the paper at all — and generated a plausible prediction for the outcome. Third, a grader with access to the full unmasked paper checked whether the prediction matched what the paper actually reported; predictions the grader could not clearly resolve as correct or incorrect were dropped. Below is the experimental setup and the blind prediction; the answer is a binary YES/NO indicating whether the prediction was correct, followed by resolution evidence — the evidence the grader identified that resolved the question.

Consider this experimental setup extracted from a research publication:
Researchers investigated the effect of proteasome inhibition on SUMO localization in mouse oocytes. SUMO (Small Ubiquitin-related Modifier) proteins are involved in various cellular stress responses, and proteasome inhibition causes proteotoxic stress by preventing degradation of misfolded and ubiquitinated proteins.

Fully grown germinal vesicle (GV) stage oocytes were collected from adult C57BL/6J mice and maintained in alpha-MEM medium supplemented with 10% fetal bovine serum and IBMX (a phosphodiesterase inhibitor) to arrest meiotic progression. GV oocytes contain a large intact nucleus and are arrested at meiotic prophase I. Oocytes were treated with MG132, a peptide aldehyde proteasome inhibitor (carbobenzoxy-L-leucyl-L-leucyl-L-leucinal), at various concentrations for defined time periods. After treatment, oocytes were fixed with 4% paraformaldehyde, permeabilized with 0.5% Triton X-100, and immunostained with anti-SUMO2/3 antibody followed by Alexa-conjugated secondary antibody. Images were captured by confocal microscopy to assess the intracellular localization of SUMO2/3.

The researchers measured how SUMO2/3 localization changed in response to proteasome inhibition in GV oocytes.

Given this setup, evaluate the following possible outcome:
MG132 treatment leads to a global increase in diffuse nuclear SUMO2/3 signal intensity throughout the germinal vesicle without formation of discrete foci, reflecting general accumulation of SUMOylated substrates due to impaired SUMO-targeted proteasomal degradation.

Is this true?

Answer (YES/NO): NO